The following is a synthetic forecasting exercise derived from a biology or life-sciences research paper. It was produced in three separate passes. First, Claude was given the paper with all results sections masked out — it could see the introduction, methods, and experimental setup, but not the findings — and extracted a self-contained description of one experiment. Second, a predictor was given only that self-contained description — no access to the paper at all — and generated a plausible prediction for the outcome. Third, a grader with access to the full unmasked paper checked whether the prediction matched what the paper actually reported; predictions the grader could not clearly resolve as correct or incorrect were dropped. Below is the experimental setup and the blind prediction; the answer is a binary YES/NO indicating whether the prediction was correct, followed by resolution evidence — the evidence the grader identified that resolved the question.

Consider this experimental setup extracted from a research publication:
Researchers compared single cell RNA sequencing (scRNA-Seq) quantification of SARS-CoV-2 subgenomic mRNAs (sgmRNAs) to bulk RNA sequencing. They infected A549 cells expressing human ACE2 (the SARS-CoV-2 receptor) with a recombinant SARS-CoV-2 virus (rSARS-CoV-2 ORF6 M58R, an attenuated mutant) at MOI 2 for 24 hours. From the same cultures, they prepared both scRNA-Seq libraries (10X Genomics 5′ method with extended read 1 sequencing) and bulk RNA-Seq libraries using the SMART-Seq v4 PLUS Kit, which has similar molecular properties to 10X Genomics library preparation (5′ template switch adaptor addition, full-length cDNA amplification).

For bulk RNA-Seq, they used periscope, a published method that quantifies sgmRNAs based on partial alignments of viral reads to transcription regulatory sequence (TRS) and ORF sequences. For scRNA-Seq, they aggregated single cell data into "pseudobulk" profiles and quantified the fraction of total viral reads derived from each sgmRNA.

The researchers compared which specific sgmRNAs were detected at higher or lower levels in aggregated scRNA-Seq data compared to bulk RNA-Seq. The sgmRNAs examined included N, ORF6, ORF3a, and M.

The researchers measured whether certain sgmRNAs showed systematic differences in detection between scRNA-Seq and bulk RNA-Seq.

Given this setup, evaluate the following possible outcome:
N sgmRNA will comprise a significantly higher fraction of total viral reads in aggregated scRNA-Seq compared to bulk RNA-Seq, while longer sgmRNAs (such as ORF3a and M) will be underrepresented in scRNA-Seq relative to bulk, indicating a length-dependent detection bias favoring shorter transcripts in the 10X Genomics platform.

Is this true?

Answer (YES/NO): YES